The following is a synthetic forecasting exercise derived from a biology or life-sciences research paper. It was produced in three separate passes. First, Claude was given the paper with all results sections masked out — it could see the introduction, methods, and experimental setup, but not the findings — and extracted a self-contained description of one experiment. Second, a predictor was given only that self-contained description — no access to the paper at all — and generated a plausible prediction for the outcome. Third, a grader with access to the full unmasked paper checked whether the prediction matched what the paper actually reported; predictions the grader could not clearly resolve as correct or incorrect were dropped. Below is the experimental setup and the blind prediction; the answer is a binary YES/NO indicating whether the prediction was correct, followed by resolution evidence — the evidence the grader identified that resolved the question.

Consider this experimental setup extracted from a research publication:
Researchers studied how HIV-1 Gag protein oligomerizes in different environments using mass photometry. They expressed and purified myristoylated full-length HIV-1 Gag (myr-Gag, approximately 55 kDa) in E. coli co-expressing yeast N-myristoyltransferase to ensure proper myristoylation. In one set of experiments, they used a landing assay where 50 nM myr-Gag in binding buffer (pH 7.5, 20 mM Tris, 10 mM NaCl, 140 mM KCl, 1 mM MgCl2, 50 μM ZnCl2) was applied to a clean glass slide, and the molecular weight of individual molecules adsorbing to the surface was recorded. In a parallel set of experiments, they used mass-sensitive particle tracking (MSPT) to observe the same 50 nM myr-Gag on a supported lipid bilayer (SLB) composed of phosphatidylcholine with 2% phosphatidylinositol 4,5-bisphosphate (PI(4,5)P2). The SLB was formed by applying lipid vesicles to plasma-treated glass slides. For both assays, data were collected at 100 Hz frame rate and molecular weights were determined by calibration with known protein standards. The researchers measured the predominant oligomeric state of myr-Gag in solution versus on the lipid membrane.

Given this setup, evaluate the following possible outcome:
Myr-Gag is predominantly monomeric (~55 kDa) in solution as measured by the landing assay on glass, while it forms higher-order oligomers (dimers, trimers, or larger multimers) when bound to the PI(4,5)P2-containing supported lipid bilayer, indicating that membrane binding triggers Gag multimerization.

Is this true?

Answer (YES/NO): NO